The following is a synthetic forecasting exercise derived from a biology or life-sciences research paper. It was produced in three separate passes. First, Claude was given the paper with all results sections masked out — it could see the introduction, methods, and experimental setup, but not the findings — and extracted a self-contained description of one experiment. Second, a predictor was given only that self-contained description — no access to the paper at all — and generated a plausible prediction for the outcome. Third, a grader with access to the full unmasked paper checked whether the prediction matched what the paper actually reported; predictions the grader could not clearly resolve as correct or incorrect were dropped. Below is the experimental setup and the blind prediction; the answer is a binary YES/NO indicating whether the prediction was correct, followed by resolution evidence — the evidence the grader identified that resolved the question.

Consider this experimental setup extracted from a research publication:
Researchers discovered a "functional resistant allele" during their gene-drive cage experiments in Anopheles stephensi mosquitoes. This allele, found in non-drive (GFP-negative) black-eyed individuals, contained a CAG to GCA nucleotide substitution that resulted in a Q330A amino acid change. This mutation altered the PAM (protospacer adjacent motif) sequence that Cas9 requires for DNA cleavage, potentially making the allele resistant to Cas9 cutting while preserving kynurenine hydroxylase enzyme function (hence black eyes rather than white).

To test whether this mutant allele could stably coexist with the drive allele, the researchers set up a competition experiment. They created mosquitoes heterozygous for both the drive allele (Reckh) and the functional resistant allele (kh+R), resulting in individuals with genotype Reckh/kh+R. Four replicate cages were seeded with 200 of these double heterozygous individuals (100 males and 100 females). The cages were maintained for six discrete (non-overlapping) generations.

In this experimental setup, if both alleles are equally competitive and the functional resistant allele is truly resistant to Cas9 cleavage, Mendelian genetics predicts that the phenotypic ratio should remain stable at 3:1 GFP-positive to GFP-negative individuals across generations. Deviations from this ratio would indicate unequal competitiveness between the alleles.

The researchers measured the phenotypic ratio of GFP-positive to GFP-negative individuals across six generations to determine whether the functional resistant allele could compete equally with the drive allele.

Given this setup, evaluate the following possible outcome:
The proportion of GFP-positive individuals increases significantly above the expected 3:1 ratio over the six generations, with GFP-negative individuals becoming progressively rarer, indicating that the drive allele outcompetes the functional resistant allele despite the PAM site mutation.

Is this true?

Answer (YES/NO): YES